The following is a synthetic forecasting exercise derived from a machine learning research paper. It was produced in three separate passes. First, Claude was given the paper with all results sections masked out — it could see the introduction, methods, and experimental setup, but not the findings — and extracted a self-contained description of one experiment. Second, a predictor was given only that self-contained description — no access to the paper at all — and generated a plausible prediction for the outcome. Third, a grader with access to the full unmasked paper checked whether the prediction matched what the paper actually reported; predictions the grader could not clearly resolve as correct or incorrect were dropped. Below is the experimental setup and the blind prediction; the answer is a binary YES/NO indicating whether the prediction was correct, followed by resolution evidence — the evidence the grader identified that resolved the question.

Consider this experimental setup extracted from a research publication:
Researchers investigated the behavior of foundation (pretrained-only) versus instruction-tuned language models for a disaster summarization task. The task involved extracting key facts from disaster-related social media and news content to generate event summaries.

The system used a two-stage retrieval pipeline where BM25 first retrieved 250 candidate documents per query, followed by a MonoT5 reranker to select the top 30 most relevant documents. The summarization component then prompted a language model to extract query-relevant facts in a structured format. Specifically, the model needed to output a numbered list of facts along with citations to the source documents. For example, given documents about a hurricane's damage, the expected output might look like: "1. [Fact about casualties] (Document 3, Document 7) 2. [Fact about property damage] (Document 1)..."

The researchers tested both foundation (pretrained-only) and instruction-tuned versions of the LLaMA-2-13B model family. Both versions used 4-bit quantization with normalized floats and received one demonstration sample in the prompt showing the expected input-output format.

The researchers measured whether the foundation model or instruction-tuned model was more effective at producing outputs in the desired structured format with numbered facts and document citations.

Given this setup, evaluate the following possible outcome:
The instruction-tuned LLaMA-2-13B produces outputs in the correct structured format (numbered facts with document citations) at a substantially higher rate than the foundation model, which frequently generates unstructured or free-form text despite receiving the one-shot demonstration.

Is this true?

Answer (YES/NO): YES